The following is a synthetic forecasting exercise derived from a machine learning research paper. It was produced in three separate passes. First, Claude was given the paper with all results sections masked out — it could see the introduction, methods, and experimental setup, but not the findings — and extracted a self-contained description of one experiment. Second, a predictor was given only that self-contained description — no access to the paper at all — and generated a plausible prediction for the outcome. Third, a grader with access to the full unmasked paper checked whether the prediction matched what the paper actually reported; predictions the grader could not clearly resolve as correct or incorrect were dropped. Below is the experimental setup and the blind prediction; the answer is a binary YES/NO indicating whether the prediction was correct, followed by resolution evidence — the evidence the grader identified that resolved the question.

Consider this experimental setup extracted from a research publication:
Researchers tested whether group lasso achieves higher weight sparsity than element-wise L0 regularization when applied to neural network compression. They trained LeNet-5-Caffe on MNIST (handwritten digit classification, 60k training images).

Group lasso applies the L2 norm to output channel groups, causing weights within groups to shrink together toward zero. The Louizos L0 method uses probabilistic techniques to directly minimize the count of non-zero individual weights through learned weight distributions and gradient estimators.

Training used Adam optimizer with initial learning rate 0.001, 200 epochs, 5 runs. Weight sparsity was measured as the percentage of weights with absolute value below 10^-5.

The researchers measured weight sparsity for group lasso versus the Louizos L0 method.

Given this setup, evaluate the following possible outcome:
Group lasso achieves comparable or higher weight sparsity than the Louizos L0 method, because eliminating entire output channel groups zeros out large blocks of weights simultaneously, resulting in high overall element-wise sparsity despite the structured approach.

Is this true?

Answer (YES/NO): YES